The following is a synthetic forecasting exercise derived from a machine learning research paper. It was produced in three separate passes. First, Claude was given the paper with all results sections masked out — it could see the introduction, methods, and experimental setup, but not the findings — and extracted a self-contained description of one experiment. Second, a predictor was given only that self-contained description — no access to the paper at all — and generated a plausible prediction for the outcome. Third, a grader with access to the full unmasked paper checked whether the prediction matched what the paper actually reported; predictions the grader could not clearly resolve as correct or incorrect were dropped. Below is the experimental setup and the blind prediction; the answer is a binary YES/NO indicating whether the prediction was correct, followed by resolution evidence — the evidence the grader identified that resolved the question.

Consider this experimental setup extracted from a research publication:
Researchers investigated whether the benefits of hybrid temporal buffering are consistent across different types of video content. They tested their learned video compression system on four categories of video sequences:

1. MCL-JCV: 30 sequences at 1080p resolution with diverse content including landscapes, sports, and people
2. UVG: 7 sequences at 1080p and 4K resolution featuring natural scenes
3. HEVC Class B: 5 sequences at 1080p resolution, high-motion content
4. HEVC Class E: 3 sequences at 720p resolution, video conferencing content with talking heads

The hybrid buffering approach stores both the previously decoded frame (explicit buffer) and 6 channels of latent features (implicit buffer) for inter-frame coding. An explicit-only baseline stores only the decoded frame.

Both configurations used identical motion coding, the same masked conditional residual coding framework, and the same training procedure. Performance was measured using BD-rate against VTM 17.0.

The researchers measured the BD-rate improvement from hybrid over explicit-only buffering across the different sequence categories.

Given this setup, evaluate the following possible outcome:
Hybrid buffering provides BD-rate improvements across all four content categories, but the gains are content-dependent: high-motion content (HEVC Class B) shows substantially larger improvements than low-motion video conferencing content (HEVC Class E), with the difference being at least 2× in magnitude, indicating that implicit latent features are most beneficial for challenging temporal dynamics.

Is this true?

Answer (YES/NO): NO